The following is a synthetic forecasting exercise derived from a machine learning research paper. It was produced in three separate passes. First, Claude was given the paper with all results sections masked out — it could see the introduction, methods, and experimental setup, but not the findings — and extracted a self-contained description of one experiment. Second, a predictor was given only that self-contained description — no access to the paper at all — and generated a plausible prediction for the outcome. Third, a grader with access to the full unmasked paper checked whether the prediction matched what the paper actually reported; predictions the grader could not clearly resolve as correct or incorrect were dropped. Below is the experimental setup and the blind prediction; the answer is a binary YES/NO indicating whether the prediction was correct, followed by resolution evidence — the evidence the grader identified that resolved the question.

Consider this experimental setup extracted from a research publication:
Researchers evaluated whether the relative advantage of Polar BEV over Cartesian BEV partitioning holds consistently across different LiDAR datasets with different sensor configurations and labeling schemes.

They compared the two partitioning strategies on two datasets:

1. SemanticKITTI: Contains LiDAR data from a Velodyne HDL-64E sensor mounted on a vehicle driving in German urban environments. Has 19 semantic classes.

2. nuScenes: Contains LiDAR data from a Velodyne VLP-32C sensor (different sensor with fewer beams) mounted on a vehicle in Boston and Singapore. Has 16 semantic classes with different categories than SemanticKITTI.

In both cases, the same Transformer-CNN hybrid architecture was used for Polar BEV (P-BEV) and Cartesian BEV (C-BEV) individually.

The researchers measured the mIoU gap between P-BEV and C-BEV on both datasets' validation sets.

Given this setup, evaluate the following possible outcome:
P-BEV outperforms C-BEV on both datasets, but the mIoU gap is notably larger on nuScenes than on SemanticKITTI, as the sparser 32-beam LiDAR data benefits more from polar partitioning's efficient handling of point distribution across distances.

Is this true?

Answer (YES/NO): NO